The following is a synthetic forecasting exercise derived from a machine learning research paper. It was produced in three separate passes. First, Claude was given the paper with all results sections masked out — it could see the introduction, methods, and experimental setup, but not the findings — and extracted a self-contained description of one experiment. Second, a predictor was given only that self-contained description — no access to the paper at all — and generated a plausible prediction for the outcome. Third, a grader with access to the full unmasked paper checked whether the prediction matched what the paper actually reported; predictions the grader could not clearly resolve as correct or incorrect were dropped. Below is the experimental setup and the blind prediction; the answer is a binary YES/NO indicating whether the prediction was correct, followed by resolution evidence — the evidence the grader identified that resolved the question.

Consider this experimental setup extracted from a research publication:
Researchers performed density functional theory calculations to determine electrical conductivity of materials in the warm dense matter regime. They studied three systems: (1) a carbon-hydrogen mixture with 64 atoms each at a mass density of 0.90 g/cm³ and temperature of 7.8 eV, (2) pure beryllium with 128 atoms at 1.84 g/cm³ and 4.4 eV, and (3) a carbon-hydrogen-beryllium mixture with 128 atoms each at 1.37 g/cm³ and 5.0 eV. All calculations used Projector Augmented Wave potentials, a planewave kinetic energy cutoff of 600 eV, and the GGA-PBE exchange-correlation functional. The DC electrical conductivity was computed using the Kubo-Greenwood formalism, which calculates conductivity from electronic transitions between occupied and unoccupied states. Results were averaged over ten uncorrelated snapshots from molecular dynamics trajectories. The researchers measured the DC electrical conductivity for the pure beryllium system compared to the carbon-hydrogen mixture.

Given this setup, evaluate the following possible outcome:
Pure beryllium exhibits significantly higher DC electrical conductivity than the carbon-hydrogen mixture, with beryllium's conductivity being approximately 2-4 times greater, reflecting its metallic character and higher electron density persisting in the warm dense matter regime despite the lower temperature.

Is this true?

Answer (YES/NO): YES